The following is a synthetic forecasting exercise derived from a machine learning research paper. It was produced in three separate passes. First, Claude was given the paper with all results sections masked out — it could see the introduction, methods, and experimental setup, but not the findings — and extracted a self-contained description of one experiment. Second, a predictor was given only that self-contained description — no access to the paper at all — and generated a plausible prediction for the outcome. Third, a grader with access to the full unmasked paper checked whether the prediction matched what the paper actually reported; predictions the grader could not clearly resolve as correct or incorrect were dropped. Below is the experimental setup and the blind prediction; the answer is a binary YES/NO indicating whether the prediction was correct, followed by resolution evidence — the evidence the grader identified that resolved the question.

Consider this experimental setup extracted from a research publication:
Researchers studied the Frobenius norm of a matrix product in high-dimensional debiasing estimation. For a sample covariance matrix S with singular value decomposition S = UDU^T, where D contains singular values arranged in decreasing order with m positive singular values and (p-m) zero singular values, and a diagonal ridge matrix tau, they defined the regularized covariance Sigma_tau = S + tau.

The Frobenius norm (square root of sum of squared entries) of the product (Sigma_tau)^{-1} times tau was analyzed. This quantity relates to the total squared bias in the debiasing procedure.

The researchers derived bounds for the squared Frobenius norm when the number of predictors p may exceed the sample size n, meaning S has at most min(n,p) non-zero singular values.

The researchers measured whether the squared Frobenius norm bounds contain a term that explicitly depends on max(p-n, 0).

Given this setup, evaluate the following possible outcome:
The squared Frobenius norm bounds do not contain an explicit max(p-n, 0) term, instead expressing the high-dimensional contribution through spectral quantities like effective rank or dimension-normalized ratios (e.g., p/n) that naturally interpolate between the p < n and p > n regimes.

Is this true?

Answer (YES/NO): NO